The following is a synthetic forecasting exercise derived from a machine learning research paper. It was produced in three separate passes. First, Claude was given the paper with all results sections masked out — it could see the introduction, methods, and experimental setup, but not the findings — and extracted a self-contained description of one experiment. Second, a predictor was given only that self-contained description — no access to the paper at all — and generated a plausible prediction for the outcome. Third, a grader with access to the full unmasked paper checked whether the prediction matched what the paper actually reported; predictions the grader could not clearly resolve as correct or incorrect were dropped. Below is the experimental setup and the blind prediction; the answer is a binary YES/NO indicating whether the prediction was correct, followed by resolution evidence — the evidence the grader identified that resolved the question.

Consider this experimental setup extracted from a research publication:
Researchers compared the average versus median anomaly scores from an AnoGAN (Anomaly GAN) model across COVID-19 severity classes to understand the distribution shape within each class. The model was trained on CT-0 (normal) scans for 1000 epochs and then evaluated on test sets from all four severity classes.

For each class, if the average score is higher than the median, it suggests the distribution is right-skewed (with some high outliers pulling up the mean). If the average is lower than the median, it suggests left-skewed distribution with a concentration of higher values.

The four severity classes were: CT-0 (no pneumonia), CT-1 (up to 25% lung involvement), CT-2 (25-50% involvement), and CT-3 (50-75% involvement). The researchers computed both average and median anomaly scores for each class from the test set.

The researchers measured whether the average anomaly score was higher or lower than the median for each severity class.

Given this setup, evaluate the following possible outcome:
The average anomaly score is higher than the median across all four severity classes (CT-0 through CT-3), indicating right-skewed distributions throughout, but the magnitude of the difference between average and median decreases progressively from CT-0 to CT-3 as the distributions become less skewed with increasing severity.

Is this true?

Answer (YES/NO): NO